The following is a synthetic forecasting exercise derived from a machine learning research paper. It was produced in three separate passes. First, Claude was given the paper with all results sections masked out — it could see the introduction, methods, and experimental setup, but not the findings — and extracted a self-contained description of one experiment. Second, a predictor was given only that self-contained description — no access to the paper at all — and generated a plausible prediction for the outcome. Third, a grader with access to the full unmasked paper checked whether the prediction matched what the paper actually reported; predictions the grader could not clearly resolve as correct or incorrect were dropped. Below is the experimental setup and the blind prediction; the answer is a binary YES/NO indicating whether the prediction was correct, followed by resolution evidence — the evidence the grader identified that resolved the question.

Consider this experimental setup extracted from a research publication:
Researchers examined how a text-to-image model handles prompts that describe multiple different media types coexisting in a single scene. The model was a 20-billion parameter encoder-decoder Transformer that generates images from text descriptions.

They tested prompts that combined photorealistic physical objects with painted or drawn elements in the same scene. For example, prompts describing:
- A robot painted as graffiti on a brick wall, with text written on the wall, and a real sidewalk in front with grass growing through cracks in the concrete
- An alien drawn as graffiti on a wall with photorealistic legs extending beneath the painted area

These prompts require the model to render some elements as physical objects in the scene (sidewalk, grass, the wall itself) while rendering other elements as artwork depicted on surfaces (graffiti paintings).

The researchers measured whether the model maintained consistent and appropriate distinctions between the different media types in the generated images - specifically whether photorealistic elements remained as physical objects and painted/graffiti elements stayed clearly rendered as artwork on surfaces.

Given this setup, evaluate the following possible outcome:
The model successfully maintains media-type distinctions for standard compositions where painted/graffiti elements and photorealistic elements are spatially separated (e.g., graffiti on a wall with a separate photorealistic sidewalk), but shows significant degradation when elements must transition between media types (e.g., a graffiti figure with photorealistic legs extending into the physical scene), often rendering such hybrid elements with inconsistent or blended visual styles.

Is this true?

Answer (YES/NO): NO